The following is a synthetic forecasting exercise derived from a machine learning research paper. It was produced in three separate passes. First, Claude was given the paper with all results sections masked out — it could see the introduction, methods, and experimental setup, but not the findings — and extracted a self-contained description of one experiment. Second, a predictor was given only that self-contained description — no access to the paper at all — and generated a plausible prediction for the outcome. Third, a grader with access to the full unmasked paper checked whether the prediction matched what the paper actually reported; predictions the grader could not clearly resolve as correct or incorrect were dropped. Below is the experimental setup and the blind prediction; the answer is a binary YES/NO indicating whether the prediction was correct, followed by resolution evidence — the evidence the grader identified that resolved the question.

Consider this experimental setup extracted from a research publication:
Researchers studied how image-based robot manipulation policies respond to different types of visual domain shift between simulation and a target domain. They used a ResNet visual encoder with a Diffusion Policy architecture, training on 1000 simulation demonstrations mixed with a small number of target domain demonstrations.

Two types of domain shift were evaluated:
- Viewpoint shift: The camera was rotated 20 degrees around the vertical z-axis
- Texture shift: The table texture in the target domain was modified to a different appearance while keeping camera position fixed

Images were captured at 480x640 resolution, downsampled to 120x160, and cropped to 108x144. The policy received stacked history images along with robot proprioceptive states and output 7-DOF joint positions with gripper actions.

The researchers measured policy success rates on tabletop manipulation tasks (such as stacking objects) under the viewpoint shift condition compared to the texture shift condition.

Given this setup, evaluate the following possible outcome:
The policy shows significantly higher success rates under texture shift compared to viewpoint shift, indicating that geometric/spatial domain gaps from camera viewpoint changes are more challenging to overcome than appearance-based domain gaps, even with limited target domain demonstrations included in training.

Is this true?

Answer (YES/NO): YES